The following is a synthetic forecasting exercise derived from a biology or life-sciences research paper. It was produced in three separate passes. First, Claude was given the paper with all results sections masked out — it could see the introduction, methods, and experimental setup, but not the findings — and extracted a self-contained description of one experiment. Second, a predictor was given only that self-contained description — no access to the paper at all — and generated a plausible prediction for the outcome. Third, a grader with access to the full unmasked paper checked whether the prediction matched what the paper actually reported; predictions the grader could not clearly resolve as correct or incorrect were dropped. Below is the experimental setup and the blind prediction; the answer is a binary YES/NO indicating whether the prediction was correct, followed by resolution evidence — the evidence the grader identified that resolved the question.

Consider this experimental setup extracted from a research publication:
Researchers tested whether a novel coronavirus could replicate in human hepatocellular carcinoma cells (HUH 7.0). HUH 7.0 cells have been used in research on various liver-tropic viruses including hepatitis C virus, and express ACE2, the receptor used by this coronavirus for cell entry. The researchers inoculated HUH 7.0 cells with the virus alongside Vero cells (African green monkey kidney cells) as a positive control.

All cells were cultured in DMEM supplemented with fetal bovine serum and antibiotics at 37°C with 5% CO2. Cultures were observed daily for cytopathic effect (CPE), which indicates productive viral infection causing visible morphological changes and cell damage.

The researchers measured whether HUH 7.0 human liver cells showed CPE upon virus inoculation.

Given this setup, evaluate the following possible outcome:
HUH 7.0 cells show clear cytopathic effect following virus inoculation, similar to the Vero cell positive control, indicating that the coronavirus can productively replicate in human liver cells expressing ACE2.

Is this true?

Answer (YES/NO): NO